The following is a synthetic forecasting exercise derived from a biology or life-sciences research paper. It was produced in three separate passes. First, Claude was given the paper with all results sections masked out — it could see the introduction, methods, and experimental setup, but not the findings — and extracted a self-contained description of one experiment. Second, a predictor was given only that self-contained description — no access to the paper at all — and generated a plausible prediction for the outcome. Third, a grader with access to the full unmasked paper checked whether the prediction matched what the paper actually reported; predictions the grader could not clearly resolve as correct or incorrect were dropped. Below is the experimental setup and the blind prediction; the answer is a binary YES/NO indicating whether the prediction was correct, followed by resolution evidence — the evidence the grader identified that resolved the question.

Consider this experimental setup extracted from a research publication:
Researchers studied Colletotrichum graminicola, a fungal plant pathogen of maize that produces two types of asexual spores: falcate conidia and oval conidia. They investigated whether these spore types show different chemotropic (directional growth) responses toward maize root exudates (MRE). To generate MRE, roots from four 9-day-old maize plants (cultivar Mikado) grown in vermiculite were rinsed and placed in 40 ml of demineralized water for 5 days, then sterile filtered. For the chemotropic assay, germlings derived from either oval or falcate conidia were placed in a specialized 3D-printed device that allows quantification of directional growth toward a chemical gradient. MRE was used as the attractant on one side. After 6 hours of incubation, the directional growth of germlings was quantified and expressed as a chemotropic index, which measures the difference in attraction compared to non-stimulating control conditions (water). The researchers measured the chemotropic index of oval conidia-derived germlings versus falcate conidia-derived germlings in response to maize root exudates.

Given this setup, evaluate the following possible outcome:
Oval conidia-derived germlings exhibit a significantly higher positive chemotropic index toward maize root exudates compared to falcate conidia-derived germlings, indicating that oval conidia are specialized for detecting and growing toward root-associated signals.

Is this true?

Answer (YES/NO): NO